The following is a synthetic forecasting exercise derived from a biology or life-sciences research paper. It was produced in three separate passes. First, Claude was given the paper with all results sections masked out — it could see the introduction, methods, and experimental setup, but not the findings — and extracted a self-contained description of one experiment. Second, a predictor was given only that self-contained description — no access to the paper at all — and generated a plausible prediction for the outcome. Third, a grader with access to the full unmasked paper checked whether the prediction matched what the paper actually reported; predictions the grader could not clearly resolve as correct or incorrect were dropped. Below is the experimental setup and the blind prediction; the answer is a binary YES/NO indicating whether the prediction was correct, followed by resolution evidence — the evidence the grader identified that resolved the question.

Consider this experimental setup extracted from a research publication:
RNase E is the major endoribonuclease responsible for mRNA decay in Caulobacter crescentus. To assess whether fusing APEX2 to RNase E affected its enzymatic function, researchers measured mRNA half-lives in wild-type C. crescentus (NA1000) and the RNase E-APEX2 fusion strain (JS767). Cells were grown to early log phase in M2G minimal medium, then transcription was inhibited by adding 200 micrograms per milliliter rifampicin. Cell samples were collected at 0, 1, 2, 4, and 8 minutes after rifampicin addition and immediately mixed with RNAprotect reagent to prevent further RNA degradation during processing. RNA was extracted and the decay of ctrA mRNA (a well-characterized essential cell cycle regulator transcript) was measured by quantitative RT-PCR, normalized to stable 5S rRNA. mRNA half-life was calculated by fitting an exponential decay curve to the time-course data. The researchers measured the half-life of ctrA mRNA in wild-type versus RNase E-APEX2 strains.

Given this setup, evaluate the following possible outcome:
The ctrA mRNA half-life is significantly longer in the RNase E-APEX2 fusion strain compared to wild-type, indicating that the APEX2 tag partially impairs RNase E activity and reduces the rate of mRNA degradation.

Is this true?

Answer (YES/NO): NO